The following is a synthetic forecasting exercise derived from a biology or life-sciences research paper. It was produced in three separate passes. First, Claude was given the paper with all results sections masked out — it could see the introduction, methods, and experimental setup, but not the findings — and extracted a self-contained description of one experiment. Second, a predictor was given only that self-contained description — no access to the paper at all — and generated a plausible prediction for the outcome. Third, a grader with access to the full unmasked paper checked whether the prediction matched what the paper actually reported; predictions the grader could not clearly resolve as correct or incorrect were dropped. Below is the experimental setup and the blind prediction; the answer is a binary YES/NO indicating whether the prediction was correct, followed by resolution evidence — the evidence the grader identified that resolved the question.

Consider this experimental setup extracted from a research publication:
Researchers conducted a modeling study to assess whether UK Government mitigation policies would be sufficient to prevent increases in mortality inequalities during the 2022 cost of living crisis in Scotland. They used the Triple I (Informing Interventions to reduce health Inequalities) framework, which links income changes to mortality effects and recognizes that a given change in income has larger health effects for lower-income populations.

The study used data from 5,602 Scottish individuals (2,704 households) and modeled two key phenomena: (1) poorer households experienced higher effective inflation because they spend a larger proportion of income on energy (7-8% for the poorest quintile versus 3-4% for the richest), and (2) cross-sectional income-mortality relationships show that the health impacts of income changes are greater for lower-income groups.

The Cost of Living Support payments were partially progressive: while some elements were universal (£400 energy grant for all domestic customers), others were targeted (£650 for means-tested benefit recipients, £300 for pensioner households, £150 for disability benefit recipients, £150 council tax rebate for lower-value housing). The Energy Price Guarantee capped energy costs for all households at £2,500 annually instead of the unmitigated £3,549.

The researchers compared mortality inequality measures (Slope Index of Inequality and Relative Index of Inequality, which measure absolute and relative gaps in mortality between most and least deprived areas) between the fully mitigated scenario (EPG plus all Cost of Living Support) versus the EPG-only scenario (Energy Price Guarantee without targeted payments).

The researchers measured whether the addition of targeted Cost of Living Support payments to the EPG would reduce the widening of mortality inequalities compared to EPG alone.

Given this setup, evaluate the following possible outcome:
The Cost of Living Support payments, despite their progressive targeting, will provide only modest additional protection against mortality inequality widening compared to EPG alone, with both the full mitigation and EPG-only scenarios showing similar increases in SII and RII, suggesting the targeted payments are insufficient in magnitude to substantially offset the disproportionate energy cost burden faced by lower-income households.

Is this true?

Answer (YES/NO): YES